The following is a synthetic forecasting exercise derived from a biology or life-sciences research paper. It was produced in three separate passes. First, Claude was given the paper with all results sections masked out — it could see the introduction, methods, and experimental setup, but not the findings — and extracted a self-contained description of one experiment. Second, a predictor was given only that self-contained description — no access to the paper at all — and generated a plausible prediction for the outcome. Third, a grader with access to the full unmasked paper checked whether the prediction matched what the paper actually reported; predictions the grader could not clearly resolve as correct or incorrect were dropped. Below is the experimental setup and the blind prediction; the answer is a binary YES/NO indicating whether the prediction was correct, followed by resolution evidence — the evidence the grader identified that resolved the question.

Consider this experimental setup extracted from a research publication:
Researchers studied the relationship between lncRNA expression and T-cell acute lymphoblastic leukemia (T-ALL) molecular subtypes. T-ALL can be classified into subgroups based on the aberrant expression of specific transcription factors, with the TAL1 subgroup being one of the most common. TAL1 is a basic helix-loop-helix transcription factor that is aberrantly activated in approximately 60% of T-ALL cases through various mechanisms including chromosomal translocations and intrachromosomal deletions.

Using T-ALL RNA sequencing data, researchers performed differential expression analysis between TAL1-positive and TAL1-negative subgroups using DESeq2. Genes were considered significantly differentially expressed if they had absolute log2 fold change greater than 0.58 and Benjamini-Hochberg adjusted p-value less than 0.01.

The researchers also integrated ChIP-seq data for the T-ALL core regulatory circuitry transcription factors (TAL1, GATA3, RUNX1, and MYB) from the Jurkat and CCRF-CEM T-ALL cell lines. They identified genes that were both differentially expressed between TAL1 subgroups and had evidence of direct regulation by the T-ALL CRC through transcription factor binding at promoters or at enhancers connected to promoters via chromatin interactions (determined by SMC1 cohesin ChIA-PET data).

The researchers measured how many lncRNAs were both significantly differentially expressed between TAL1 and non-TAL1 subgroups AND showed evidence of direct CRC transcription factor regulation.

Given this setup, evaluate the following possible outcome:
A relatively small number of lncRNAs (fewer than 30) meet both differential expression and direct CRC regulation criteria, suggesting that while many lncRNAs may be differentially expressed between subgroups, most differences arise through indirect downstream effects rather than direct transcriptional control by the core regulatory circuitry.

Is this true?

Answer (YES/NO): YES